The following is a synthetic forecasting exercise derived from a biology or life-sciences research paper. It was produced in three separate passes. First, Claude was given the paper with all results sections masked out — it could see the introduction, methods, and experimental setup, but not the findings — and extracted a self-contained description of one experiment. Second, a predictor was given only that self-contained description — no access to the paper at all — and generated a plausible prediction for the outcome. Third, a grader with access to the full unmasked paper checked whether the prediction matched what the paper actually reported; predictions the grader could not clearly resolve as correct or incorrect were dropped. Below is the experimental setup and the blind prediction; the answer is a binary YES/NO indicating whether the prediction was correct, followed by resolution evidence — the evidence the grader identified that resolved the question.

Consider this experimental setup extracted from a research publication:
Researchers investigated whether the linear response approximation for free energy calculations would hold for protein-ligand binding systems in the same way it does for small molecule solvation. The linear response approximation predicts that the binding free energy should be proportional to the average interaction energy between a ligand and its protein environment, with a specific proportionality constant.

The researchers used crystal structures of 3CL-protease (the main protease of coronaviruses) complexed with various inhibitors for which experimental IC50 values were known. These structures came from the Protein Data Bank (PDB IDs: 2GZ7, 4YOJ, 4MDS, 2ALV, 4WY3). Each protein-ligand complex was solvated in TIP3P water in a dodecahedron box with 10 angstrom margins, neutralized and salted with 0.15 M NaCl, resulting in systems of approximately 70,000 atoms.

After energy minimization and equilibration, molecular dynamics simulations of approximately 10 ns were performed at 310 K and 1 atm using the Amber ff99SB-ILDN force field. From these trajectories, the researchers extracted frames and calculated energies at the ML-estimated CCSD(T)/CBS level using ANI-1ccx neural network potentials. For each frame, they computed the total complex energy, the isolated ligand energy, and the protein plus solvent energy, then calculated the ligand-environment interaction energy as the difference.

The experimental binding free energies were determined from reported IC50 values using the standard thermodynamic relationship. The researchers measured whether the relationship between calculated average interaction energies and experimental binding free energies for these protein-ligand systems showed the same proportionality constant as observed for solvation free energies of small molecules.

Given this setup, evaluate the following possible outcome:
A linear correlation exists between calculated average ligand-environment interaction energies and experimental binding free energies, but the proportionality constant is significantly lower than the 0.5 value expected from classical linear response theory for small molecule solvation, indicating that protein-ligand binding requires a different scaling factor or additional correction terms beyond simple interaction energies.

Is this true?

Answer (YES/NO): NO